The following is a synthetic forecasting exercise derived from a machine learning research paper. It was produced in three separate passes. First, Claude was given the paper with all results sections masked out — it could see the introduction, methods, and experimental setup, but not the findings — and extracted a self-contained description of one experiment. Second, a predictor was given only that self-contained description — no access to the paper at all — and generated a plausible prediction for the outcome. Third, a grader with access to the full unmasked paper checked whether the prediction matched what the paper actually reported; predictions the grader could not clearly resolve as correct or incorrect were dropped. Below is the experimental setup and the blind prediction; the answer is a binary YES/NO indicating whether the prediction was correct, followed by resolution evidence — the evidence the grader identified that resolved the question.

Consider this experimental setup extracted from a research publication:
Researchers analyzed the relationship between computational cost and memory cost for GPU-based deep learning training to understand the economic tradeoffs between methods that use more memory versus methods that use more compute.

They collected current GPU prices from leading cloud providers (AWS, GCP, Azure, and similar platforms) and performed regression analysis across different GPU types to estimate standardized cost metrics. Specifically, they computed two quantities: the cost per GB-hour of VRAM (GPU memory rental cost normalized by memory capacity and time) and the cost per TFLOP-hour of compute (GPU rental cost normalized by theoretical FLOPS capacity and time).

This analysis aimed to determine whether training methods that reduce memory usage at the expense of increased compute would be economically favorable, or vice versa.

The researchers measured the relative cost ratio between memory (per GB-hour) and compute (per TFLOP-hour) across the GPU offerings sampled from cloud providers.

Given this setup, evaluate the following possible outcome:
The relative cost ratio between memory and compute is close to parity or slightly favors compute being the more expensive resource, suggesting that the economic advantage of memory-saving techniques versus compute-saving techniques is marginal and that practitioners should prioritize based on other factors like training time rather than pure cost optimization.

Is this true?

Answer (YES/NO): NO